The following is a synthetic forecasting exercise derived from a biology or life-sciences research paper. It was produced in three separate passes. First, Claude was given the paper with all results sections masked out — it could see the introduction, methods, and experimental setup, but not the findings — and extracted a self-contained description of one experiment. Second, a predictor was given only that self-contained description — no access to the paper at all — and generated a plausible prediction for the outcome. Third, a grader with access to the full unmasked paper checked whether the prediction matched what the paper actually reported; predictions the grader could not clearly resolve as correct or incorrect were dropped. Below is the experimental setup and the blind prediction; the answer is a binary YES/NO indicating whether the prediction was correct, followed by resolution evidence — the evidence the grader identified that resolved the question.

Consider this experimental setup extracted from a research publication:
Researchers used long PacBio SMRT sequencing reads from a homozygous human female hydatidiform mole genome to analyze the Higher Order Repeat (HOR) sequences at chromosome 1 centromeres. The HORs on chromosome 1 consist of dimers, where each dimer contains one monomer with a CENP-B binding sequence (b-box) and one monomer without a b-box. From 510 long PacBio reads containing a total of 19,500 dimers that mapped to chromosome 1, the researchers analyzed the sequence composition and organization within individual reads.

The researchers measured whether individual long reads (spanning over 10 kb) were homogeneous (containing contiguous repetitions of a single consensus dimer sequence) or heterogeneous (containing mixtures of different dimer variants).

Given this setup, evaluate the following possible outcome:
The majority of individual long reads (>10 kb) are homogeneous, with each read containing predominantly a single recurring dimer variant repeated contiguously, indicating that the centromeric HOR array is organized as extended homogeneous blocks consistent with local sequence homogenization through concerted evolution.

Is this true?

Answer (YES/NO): NO